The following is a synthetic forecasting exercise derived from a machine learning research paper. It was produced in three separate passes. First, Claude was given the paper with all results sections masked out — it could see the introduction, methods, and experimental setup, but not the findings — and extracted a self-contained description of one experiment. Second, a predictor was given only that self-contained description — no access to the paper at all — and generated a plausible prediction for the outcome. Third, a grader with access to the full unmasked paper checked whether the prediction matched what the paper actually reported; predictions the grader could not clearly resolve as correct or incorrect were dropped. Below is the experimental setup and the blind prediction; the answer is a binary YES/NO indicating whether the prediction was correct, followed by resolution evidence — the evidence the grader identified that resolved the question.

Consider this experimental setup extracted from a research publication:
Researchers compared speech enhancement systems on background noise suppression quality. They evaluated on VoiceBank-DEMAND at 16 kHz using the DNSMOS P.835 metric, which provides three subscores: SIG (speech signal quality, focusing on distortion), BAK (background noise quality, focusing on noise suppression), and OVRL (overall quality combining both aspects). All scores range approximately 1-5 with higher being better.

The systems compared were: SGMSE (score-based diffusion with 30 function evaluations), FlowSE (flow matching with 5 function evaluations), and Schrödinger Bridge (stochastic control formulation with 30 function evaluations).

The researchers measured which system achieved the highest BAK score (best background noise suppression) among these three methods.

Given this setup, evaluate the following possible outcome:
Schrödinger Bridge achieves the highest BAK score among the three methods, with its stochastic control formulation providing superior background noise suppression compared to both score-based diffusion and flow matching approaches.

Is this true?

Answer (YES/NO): YES